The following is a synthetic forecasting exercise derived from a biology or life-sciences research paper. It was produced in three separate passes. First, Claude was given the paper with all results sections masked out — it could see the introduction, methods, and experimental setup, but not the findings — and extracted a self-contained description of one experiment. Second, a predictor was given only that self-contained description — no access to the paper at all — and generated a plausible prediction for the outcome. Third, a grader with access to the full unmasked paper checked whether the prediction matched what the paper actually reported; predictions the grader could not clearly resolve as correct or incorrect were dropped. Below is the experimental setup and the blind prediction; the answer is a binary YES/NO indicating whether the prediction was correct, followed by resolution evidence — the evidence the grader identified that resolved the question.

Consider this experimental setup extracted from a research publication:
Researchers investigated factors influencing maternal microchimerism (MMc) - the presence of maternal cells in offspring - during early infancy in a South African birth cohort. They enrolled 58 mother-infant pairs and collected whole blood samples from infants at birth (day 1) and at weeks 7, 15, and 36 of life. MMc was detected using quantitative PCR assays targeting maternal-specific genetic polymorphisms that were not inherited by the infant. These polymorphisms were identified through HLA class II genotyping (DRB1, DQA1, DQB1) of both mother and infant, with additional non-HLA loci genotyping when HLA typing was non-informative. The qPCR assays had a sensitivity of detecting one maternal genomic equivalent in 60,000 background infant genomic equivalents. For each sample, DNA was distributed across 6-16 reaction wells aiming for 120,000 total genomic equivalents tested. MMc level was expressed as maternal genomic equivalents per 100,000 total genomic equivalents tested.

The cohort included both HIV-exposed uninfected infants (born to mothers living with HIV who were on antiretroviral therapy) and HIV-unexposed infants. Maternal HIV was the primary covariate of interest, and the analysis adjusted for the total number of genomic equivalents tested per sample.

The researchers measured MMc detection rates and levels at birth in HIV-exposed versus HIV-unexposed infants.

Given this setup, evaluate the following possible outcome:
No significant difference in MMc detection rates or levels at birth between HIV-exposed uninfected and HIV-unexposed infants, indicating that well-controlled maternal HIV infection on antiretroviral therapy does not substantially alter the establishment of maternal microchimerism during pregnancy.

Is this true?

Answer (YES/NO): NO